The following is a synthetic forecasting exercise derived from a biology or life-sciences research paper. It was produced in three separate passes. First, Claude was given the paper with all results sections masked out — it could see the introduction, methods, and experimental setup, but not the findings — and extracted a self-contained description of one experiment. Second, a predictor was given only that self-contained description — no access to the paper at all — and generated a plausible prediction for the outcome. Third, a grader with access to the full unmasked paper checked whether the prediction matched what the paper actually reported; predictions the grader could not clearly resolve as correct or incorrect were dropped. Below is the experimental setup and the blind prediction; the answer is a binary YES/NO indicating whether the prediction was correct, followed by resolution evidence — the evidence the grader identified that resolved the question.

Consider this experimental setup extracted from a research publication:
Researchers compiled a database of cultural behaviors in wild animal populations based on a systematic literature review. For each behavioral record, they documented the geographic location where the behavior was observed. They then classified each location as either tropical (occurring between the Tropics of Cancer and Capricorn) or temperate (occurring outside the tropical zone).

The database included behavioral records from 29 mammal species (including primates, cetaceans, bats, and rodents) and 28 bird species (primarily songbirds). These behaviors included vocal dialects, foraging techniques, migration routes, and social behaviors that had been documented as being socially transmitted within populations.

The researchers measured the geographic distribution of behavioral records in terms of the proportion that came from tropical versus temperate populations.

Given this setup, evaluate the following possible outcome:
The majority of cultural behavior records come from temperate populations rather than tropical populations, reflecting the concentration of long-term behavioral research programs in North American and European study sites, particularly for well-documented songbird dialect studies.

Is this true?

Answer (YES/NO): NO